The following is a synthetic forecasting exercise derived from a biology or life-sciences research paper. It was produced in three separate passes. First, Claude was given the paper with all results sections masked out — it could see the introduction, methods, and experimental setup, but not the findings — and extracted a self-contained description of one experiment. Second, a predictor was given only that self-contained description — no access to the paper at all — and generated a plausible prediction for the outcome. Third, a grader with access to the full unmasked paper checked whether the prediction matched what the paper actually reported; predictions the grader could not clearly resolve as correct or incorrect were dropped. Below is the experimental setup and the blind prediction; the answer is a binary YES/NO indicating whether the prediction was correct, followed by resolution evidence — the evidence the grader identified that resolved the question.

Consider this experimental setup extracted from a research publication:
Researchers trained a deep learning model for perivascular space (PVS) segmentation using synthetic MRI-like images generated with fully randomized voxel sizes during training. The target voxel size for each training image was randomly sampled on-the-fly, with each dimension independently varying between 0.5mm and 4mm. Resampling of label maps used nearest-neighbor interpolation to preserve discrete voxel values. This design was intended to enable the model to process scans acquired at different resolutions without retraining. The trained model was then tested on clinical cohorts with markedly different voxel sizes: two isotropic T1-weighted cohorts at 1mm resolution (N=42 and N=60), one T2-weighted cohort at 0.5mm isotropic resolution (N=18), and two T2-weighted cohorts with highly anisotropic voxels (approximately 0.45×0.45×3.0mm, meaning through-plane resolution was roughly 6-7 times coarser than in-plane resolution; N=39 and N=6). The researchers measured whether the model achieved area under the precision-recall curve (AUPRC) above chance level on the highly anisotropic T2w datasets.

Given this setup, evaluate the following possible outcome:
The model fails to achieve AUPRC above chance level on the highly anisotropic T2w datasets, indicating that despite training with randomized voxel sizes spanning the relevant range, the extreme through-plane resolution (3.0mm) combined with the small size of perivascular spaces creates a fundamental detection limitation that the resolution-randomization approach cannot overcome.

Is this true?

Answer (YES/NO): NO